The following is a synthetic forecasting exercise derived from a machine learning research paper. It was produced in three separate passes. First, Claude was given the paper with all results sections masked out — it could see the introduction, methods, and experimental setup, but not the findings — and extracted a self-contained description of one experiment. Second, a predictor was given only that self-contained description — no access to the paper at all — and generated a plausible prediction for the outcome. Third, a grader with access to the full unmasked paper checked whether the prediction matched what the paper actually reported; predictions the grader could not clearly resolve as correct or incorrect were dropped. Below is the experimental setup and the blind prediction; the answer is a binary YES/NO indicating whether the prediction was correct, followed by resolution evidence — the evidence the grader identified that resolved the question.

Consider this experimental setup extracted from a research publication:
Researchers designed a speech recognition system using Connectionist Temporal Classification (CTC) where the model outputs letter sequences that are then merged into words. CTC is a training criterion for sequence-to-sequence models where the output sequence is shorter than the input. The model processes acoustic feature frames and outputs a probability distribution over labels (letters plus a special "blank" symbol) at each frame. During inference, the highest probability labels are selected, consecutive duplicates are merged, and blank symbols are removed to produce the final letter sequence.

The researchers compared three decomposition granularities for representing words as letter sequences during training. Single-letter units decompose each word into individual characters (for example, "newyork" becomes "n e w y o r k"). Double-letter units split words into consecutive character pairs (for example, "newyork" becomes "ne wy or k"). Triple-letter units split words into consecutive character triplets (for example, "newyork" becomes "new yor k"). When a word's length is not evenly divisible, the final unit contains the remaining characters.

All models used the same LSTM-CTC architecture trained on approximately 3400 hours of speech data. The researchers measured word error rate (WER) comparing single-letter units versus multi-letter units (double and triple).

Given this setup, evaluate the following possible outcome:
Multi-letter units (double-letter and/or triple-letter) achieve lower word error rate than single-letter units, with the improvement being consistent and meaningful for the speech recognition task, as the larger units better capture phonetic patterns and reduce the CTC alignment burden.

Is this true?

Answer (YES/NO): YES